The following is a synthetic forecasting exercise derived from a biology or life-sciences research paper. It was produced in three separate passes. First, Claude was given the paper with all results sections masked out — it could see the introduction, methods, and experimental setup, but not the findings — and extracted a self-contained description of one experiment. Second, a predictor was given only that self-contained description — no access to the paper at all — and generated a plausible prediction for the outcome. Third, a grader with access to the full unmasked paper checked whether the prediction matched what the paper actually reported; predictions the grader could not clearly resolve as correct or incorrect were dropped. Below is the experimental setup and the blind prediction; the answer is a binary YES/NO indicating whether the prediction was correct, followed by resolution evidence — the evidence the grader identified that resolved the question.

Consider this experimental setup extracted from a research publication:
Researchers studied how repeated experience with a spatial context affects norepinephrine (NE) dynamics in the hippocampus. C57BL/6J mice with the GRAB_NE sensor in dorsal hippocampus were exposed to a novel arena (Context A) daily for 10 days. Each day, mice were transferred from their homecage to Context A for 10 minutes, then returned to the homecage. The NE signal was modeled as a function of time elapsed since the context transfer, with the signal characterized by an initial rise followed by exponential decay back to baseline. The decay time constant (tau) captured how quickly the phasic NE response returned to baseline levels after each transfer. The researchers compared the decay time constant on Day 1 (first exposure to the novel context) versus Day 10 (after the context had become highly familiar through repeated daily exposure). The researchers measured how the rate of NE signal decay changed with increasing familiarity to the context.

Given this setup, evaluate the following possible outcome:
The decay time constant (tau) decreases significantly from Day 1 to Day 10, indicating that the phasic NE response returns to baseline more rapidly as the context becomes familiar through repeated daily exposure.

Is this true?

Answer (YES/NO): YES